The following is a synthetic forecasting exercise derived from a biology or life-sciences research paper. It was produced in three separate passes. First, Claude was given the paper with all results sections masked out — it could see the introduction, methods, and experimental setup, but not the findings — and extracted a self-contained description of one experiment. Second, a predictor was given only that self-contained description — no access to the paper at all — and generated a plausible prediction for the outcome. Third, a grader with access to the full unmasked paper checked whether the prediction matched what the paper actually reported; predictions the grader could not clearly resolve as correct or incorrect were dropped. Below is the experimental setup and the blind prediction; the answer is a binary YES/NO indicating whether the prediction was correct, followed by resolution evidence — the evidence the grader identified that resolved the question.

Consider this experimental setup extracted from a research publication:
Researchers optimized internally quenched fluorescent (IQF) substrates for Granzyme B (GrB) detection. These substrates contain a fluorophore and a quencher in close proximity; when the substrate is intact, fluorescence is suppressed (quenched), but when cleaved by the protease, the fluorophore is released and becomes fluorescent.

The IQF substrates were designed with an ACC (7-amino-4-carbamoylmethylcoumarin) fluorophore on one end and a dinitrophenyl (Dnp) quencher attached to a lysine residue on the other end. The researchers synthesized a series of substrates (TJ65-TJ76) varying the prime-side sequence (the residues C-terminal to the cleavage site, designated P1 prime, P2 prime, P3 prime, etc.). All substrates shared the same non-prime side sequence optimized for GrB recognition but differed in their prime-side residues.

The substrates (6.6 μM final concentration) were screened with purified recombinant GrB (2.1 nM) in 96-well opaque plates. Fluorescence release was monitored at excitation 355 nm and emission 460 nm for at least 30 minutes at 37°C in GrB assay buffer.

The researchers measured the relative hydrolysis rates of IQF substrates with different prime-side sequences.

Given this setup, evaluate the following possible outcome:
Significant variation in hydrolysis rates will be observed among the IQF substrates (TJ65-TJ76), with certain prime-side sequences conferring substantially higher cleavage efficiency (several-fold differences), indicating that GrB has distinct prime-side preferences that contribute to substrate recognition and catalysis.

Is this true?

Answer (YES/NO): YES